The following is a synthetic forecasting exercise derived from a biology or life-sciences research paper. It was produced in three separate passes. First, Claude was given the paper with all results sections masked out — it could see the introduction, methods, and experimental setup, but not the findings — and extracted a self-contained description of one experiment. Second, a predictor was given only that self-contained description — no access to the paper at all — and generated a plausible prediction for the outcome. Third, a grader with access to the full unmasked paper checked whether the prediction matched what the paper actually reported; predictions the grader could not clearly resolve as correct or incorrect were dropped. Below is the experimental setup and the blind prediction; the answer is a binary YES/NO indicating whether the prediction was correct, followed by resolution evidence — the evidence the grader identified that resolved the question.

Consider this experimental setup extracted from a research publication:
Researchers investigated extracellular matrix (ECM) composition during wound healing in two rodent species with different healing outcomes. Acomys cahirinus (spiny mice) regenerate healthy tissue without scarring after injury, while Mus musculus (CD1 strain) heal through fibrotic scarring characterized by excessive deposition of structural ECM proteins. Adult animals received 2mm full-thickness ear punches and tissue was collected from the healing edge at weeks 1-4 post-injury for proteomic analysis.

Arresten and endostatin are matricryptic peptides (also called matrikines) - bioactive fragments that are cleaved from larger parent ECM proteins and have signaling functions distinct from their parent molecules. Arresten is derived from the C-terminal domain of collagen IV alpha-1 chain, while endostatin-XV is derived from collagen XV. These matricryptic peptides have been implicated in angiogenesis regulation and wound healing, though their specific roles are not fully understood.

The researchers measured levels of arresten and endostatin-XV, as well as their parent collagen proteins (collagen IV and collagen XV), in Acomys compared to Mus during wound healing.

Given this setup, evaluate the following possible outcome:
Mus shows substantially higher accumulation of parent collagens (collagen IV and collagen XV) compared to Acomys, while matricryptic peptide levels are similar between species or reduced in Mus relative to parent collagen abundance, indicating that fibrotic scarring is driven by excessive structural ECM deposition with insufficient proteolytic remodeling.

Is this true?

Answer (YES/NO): NO